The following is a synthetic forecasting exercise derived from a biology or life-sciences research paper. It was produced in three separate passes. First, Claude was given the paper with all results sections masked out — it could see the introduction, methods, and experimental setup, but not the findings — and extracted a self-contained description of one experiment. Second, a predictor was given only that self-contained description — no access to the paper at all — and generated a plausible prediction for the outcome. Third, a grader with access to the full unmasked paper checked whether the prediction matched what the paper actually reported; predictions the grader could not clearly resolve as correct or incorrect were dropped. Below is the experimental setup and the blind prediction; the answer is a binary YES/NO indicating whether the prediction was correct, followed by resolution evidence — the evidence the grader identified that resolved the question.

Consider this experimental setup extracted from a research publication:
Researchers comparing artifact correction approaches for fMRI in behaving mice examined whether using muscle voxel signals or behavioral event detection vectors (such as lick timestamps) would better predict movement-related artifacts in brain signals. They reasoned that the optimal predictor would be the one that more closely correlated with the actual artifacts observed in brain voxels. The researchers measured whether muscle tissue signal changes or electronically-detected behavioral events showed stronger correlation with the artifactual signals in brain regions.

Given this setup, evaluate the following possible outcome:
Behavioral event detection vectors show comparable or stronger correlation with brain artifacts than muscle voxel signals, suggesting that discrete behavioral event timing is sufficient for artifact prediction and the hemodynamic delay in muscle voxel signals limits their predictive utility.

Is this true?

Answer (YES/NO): NO